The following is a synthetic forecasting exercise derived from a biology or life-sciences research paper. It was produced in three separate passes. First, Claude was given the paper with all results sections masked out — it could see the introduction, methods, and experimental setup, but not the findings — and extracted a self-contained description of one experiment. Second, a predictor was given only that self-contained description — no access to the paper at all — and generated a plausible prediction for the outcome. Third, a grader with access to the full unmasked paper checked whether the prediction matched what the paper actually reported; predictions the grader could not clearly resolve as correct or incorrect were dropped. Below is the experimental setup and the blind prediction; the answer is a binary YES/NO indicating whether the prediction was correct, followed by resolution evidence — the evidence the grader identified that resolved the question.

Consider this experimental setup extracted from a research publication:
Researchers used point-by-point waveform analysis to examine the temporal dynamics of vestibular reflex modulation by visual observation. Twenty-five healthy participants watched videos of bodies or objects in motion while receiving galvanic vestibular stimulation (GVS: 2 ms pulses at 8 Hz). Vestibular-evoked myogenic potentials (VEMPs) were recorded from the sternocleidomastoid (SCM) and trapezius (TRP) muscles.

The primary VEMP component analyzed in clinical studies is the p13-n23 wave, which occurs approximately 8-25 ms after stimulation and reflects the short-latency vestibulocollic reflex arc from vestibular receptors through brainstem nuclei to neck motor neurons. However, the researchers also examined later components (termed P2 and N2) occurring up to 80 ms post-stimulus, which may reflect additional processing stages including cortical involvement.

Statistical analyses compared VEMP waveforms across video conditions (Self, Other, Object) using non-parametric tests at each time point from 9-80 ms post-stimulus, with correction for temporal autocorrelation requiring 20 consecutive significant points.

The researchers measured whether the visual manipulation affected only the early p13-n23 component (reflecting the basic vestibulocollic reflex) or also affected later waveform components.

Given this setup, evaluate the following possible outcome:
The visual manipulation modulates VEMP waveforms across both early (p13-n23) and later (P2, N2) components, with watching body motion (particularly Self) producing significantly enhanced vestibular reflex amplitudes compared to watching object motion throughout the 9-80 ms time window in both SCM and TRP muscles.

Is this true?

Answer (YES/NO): NO